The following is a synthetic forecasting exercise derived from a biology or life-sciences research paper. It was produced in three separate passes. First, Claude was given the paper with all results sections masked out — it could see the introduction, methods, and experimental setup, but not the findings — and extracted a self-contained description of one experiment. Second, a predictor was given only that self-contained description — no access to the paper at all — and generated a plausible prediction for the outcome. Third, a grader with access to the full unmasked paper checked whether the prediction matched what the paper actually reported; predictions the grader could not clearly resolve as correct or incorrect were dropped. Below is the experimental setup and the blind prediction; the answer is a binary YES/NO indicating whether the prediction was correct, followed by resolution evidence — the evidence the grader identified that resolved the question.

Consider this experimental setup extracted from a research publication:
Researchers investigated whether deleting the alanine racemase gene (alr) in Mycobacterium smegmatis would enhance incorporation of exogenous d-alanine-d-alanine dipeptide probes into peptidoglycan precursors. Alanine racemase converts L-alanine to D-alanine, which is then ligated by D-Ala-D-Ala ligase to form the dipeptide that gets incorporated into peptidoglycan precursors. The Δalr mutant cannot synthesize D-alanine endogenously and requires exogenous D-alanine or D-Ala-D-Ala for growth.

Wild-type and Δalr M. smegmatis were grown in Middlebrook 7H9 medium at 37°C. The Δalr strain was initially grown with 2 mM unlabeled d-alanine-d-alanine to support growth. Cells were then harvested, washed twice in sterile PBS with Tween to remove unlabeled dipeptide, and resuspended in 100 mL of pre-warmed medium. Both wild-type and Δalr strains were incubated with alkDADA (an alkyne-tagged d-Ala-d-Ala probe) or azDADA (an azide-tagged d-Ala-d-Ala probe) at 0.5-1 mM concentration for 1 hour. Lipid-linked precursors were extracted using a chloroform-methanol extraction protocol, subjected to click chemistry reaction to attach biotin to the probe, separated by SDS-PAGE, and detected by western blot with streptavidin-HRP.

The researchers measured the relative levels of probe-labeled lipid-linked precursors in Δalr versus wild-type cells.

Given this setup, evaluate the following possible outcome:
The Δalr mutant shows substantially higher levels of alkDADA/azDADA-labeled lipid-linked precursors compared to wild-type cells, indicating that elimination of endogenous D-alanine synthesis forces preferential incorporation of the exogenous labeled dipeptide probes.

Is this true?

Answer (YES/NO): YES